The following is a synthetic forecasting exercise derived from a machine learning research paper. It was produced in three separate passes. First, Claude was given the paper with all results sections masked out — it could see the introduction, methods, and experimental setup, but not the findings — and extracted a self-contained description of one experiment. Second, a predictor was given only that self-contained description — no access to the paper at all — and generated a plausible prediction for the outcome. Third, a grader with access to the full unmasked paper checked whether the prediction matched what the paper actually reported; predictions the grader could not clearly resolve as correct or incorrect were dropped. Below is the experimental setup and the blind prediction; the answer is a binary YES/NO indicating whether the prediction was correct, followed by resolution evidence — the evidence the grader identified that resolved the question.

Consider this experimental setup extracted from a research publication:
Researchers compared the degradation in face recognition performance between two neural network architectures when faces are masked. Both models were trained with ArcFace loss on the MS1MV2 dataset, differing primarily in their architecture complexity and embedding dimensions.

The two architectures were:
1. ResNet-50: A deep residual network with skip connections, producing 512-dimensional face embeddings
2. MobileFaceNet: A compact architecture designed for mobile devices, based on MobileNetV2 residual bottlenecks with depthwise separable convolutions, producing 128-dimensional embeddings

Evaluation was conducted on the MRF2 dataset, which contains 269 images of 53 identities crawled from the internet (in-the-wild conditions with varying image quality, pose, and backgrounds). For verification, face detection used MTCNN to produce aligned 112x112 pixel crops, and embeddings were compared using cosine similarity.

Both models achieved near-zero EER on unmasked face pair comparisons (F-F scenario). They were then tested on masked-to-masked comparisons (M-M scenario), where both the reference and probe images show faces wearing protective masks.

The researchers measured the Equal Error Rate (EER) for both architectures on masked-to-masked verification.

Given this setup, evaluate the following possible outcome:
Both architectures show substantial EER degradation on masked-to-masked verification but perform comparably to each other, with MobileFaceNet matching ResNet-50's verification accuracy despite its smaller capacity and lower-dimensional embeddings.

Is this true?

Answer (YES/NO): NO